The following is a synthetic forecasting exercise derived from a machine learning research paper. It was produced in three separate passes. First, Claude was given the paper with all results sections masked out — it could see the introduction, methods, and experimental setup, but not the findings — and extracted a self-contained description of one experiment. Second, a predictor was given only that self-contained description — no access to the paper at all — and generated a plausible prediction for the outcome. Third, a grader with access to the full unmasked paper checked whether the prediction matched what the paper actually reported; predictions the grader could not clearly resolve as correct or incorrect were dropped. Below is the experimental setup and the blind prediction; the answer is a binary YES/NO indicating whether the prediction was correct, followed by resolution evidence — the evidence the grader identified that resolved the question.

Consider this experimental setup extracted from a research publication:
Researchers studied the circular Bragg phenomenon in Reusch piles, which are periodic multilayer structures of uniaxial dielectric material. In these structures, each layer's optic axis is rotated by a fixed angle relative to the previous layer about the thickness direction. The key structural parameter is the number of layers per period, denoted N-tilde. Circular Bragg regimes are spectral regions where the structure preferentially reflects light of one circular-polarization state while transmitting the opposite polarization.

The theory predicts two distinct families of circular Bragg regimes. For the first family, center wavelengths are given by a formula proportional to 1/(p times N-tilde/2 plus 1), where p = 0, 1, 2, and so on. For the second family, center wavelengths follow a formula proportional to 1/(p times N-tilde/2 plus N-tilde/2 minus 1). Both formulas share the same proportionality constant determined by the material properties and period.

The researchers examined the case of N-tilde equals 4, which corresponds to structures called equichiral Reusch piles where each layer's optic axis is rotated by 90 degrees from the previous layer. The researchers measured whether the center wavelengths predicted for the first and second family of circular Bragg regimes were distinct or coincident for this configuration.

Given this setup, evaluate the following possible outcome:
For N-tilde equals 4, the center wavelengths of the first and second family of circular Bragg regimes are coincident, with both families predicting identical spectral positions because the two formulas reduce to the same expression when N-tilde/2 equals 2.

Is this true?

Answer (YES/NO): YES